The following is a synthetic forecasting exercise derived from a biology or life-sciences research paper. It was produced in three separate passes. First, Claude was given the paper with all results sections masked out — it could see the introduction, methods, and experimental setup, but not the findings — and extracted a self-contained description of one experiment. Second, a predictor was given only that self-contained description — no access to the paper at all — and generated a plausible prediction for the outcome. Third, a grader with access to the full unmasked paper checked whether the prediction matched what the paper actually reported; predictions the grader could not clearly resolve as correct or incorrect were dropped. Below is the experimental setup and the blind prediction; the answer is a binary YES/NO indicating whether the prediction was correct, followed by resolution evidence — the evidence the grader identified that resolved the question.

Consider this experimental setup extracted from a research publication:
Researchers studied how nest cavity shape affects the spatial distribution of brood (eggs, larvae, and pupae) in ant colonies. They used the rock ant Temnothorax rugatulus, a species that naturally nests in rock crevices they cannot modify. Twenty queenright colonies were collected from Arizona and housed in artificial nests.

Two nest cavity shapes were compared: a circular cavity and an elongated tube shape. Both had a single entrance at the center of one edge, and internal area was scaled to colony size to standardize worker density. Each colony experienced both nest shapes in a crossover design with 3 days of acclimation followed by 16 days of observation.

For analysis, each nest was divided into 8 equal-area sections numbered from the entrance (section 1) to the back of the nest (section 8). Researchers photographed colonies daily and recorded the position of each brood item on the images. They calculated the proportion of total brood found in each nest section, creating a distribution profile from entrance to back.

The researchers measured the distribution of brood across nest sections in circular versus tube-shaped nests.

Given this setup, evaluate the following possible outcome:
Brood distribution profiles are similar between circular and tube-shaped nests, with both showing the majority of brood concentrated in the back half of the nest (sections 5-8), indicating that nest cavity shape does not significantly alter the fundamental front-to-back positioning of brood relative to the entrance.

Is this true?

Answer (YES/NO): NO